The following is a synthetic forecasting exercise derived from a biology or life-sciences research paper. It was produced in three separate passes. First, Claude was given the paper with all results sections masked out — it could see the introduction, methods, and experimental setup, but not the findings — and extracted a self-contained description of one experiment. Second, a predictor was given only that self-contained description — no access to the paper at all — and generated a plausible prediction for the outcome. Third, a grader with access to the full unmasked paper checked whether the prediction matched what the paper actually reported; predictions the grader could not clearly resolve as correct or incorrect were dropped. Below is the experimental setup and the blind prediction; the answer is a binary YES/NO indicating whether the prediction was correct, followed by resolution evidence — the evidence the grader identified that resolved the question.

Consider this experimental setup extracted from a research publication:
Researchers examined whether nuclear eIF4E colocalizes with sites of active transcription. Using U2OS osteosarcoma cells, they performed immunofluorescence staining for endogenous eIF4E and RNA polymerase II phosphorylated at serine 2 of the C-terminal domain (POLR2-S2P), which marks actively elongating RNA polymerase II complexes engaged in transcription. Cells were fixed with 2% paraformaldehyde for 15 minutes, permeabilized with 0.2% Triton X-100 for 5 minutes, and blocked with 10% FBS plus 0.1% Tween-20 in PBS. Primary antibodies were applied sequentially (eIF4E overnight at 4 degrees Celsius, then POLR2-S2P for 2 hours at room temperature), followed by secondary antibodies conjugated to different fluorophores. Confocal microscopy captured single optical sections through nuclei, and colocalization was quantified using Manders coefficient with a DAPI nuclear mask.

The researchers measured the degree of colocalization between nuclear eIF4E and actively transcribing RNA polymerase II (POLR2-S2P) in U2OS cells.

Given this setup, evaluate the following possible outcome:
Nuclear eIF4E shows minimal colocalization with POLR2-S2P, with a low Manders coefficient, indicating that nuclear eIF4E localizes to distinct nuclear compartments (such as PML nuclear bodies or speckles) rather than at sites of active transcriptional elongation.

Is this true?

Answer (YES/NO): NO